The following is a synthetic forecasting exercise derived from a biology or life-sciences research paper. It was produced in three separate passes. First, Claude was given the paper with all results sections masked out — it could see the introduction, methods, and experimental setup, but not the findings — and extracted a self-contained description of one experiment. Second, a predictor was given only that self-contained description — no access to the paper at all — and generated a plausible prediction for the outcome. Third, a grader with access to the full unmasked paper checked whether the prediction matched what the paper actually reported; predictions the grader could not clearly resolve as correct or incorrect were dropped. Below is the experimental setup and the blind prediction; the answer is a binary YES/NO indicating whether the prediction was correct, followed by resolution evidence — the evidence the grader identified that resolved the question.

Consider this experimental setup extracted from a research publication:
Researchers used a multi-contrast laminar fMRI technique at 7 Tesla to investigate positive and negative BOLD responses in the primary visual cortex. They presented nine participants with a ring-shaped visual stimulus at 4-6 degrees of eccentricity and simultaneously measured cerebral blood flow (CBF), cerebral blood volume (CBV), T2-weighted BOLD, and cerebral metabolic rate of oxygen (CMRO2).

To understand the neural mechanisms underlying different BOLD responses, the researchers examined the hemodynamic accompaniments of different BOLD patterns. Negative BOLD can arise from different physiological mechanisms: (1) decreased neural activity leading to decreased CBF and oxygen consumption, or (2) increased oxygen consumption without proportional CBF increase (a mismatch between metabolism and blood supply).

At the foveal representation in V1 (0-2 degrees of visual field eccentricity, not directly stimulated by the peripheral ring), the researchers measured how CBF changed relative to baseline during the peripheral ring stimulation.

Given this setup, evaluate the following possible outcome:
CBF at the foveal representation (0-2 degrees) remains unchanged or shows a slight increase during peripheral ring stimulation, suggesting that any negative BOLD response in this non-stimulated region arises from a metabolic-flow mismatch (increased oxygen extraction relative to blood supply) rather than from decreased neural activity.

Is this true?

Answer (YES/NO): NO